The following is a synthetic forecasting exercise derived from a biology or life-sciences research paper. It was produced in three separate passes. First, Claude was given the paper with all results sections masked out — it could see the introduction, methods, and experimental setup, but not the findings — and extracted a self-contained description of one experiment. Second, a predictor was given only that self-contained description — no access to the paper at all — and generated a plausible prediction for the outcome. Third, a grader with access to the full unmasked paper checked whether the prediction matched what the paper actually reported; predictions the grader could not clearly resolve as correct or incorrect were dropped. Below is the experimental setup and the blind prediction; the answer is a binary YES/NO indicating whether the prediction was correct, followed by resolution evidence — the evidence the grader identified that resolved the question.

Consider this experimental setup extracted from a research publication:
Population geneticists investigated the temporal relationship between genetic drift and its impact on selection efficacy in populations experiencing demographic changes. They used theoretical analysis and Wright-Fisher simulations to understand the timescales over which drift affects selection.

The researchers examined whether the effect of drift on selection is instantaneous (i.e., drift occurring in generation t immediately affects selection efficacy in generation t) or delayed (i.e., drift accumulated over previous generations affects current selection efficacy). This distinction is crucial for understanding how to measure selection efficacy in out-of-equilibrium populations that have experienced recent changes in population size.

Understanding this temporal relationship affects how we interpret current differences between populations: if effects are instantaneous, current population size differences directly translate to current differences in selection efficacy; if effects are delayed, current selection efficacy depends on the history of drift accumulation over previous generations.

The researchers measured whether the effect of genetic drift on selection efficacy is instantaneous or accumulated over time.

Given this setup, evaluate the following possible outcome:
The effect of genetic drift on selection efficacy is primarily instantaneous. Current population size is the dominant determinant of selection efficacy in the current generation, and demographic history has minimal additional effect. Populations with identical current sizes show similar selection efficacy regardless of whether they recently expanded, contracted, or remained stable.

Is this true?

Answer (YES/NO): NO